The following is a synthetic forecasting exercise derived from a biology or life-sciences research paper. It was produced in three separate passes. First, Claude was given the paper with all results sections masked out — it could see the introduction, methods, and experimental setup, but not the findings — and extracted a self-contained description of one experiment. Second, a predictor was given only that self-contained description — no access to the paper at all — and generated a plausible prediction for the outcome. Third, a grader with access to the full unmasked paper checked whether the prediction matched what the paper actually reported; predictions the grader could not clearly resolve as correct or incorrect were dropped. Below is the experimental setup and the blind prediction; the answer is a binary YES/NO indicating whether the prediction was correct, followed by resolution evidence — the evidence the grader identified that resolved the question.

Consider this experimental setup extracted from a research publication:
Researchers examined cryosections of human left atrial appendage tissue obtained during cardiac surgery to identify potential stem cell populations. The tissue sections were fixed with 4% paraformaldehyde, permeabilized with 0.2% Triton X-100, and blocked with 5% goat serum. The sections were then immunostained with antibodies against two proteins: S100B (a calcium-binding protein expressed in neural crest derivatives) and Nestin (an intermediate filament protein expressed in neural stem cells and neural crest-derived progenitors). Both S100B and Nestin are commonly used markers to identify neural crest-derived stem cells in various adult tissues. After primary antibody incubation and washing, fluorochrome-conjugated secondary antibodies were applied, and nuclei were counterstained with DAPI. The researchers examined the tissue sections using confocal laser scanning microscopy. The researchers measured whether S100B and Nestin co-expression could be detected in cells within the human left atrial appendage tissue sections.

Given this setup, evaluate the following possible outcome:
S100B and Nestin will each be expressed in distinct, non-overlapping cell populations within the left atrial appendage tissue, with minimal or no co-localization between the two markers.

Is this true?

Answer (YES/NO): NO